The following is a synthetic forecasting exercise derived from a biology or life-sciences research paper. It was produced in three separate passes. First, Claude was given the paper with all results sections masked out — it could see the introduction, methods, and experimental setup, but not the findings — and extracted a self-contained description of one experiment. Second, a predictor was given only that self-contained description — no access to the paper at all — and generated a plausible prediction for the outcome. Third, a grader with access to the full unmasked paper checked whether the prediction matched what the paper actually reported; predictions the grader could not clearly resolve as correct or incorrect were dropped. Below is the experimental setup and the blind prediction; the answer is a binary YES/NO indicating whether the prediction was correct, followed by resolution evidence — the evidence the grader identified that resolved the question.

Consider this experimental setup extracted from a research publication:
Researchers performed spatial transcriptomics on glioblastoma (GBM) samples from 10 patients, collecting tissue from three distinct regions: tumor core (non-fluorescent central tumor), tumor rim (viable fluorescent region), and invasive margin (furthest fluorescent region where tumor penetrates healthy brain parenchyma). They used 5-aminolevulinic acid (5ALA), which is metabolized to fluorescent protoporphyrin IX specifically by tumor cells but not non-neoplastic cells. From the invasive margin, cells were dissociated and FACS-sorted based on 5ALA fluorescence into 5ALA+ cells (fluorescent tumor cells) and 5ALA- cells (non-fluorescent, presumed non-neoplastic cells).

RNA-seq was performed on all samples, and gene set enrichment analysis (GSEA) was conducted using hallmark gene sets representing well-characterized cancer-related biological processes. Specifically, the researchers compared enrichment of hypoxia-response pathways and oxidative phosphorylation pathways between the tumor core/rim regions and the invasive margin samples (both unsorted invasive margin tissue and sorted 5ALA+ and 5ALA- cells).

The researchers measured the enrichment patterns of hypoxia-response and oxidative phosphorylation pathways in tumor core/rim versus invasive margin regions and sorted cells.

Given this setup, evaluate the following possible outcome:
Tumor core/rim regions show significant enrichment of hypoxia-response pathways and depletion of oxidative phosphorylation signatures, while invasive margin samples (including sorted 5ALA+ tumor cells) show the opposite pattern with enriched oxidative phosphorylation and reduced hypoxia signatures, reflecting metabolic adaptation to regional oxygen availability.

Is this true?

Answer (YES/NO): YES